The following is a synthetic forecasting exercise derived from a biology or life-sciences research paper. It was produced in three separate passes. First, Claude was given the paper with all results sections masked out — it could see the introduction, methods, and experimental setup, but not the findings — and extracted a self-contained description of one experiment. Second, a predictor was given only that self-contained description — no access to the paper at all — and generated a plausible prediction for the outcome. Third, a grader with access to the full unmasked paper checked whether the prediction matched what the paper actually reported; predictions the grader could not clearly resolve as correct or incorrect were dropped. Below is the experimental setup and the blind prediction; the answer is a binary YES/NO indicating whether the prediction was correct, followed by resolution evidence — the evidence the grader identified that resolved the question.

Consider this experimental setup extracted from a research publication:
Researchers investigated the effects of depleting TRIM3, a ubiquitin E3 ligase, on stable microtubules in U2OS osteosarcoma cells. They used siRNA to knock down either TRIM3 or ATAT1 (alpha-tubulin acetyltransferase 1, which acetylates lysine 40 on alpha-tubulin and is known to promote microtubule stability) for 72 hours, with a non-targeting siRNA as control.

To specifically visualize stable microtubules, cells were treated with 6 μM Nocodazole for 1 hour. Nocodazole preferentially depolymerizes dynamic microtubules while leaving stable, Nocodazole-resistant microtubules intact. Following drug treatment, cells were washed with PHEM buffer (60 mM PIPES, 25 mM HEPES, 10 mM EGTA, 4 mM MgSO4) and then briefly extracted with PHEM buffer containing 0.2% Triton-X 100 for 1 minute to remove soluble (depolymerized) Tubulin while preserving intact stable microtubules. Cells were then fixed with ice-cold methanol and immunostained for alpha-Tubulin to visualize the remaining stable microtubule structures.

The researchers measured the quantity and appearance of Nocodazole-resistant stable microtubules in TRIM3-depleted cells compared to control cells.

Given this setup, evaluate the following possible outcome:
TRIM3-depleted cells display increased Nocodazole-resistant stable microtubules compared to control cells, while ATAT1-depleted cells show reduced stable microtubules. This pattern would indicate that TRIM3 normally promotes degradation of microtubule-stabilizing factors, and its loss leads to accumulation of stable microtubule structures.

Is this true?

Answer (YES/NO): NO